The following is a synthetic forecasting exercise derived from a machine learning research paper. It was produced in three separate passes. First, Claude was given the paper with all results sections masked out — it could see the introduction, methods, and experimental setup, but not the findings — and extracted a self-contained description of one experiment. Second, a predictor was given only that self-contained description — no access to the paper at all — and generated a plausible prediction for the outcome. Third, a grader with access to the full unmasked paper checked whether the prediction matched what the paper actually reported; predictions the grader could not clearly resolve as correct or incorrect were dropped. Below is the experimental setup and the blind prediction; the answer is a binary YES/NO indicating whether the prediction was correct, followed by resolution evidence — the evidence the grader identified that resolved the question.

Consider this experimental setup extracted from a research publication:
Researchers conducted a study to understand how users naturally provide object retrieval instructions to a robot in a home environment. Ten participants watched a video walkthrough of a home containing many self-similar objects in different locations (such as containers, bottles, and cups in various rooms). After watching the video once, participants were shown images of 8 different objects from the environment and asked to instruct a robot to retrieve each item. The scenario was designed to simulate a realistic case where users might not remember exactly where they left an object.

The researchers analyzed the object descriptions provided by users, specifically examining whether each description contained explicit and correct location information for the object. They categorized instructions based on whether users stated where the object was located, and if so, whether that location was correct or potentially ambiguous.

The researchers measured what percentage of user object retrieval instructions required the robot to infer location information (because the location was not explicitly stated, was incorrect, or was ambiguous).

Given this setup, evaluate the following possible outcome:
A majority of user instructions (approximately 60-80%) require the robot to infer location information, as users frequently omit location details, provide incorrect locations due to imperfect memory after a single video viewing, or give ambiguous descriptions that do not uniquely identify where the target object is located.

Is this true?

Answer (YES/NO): YES